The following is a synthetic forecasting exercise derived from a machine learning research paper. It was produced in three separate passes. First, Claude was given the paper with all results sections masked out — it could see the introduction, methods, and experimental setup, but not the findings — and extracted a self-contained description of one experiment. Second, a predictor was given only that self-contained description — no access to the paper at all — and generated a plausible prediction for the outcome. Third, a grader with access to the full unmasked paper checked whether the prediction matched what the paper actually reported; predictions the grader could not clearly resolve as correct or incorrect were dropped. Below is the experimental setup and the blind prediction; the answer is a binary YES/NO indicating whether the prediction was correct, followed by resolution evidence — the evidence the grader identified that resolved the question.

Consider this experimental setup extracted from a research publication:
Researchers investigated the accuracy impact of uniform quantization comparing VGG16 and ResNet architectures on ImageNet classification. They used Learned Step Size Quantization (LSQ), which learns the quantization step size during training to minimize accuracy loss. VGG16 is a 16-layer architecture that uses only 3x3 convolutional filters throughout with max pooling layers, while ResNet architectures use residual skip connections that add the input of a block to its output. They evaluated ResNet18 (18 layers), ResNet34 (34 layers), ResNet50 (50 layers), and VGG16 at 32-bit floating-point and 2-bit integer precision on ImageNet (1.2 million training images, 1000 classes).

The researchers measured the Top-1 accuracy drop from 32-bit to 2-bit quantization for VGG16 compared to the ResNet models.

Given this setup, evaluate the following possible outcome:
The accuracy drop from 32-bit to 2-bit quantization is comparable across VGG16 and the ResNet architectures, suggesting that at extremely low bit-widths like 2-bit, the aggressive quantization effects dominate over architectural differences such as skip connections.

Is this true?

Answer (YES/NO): YES